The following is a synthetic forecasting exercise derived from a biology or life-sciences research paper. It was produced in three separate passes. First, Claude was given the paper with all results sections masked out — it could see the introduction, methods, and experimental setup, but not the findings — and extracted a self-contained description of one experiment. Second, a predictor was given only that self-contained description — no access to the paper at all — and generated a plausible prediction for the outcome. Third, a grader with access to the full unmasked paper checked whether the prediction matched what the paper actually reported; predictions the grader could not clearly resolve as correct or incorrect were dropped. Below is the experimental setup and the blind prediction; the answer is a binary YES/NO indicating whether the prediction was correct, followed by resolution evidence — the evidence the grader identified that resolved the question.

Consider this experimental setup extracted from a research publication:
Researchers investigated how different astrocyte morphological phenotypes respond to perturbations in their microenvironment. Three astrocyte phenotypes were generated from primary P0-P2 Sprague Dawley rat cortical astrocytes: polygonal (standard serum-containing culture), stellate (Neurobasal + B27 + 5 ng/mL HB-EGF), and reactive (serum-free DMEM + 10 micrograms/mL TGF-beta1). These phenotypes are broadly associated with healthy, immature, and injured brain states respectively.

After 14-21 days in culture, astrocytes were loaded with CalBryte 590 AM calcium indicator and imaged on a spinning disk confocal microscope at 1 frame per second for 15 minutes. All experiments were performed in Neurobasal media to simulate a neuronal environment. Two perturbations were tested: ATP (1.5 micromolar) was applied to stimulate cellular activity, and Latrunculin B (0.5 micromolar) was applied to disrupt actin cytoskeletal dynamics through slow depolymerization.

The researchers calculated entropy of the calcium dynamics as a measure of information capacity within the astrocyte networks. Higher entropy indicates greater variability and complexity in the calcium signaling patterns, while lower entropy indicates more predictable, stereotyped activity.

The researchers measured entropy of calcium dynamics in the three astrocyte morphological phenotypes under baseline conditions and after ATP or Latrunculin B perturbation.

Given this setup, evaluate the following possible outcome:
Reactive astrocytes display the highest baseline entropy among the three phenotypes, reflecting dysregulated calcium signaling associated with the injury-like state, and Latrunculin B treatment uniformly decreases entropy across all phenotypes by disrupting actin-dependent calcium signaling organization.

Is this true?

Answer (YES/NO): NO